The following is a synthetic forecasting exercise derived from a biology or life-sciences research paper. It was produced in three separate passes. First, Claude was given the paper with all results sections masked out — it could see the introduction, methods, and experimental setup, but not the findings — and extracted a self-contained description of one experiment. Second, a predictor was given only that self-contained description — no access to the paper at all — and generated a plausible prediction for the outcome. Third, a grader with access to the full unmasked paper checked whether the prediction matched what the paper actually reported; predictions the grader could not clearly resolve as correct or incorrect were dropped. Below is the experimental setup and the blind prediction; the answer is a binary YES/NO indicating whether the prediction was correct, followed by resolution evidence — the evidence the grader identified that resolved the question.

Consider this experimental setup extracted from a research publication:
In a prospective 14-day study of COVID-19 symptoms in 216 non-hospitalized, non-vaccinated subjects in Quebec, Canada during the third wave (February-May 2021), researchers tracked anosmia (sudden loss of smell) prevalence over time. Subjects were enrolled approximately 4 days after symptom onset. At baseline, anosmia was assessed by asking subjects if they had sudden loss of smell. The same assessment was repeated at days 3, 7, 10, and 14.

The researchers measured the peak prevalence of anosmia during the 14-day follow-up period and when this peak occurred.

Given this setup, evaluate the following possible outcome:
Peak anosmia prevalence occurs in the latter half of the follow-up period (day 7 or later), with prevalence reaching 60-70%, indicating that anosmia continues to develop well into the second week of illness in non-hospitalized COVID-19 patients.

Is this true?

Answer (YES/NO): NO